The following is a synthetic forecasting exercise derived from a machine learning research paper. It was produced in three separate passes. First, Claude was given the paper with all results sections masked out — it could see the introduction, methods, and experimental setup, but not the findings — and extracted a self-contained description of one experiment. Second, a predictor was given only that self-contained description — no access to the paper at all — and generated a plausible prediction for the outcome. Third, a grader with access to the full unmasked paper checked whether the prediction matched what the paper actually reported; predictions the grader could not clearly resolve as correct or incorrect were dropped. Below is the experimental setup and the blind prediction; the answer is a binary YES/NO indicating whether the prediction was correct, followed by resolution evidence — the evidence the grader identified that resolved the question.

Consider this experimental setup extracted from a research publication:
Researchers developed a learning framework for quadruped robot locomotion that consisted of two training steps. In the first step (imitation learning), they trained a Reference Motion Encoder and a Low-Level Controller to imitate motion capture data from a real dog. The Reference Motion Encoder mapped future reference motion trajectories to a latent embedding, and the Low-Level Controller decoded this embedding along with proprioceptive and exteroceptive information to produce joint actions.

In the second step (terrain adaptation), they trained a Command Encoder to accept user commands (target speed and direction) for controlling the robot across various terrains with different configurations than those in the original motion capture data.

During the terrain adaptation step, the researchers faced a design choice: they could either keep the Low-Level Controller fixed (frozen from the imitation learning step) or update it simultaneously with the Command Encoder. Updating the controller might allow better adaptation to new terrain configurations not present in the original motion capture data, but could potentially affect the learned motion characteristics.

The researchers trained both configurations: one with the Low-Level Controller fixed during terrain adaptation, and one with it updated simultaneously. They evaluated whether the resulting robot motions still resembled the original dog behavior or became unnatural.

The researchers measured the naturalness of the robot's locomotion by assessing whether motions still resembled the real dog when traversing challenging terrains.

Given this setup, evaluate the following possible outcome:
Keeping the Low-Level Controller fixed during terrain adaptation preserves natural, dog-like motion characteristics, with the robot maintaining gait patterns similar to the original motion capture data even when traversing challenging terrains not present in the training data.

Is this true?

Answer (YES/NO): YES